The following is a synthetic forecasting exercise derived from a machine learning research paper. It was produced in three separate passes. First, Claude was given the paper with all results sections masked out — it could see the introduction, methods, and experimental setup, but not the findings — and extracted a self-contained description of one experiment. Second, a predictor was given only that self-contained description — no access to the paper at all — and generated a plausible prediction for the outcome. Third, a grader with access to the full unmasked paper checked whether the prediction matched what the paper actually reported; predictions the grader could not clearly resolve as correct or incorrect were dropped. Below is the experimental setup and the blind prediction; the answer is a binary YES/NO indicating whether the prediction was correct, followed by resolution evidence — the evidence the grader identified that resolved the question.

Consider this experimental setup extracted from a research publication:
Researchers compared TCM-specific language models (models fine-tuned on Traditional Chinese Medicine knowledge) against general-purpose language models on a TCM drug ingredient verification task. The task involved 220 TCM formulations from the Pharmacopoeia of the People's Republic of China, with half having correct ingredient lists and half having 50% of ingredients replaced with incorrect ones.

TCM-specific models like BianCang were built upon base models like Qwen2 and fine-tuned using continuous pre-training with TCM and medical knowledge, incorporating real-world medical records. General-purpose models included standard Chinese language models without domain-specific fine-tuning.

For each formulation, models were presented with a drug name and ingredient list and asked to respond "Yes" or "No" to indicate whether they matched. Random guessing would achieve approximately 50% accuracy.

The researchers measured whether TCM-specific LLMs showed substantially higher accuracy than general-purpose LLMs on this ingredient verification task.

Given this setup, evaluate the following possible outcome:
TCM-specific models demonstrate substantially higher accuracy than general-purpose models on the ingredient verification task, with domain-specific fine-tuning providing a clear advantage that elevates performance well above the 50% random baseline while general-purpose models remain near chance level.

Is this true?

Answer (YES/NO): NO